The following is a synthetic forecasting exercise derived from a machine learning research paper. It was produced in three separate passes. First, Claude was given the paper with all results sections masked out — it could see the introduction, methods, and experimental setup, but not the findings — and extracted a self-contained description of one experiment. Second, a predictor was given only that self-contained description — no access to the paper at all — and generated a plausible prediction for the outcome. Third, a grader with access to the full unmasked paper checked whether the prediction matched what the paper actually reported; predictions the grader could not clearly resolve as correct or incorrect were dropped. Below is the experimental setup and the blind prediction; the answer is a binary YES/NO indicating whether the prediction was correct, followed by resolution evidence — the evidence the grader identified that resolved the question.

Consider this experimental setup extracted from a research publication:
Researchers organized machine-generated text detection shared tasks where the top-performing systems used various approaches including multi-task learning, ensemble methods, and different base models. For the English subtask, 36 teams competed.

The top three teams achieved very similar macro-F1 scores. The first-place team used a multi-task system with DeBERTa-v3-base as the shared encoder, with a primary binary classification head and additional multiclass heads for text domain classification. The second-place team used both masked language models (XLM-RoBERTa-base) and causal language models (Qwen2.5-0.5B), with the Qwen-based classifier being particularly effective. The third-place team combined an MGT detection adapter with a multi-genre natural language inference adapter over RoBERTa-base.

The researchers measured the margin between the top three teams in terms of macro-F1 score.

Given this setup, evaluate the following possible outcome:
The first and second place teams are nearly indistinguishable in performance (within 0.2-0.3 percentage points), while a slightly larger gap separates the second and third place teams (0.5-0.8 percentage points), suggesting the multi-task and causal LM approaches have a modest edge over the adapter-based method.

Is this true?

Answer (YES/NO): NO